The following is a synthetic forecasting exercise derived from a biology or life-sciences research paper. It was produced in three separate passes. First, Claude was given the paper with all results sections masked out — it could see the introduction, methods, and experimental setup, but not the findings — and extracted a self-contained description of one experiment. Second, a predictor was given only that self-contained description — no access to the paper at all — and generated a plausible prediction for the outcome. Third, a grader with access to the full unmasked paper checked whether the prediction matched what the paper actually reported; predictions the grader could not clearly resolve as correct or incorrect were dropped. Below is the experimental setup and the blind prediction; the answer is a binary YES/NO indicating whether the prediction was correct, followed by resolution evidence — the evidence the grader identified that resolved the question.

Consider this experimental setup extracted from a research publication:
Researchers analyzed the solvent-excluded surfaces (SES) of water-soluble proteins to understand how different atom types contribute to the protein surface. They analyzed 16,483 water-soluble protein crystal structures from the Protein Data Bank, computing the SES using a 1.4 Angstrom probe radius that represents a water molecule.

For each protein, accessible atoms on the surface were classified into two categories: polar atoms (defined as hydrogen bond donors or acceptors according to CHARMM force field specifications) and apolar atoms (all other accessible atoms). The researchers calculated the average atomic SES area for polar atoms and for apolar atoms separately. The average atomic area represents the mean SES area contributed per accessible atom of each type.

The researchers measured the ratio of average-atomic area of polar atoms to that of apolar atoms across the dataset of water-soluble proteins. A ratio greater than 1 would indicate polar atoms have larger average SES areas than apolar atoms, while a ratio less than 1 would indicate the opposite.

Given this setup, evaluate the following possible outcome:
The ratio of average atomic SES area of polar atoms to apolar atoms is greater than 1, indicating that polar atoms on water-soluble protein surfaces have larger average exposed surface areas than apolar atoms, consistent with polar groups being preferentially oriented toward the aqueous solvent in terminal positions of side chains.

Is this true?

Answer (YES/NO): YES